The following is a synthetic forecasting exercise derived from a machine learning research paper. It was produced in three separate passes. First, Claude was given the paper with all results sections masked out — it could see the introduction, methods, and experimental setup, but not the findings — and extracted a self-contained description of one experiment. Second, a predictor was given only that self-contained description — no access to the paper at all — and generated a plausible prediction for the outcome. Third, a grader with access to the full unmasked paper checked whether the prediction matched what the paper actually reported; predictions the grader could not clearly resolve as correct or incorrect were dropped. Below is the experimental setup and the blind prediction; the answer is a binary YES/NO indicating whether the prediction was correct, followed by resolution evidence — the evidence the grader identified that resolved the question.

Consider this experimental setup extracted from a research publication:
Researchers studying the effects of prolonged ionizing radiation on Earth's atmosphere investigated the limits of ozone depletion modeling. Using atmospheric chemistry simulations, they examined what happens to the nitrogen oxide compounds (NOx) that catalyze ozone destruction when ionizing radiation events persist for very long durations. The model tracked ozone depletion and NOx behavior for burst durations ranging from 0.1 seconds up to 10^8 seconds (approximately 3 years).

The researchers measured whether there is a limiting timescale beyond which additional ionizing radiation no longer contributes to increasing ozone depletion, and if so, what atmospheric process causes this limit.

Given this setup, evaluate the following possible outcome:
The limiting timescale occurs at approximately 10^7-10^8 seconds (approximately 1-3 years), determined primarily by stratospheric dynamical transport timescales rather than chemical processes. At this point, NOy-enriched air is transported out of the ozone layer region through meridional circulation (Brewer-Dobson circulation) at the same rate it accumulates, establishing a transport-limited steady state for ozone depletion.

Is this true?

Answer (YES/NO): NO